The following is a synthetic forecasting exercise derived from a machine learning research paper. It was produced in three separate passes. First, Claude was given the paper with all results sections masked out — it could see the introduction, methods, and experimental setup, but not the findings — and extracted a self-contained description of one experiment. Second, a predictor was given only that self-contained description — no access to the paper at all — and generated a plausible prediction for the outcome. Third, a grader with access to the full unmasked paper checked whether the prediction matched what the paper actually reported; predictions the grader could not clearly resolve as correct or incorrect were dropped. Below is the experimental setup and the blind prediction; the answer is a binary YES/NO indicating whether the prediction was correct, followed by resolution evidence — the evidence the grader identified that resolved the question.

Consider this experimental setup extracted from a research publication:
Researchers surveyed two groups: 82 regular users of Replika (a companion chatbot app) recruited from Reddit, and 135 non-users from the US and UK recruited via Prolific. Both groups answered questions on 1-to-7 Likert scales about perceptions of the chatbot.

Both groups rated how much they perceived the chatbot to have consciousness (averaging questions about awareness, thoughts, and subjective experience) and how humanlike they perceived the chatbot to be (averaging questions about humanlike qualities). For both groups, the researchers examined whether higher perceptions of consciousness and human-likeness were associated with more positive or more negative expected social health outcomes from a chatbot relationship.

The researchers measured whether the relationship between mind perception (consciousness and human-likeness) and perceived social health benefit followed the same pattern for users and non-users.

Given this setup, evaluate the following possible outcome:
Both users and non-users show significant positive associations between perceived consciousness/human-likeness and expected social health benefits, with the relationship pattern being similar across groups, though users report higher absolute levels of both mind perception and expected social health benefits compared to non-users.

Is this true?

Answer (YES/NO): YES